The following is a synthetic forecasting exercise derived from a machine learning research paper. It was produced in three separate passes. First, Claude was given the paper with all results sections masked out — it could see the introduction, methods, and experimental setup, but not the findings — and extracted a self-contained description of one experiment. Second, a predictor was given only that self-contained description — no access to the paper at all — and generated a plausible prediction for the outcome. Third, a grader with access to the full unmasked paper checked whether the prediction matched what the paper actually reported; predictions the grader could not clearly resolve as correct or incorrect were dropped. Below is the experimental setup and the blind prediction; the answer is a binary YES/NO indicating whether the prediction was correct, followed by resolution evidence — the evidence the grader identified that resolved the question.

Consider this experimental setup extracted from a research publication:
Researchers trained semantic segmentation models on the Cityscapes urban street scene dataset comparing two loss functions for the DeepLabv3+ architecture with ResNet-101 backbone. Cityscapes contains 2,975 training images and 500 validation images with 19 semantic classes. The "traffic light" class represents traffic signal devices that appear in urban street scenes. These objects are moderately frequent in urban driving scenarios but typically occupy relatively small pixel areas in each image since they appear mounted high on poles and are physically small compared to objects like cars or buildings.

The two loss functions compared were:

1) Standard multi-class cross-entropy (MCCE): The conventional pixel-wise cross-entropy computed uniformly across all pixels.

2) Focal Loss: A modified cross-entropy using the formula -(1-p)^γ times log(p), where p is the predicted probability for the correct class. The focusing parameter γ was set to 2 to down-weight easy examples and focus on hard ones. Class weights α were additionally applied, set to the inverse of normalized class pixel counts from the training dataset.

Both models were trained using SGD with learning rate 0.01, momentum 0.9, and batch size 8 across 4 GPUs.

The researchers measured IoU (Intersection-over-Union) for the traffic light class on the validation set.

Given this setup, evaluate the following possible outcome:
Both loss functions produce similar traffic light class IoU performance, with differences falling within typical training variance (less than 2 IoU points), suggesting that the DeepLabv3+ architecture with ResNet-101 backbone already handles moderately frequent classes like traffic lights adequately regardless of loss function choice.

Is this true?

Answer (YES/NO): NO